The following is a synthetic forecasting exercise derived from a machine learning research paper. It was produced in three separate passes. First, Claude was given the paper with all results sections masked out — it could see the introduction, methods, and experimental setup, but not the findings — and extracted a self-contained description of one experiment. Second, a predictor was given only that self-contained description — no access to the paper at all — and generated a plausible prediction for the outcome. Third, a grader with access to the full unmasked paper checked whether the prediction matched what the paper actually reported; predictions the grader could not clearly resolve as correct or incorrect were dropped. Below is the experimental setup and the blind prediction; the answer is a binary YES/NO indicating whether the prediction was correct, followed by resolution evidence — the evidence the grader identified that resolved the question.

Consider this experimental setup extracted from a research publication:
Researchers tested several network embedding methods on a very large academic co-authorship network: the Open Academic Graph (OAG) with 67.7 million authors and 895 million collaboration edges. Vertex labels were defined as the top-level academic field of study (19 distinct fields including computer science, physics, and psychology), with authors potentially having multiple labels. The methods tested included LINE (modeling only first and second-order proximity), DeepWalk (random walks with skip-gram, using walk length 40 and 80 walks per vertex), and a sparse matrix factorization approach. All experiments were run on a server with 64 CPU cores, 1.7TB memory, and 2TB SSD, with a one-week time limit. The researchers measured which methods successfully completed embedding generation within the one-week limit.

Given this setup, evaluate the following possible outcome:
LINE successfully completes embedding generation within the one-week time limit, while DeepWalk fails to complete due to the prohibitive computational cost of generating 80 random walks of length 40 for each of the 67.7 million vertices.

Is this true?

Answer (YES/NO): NO